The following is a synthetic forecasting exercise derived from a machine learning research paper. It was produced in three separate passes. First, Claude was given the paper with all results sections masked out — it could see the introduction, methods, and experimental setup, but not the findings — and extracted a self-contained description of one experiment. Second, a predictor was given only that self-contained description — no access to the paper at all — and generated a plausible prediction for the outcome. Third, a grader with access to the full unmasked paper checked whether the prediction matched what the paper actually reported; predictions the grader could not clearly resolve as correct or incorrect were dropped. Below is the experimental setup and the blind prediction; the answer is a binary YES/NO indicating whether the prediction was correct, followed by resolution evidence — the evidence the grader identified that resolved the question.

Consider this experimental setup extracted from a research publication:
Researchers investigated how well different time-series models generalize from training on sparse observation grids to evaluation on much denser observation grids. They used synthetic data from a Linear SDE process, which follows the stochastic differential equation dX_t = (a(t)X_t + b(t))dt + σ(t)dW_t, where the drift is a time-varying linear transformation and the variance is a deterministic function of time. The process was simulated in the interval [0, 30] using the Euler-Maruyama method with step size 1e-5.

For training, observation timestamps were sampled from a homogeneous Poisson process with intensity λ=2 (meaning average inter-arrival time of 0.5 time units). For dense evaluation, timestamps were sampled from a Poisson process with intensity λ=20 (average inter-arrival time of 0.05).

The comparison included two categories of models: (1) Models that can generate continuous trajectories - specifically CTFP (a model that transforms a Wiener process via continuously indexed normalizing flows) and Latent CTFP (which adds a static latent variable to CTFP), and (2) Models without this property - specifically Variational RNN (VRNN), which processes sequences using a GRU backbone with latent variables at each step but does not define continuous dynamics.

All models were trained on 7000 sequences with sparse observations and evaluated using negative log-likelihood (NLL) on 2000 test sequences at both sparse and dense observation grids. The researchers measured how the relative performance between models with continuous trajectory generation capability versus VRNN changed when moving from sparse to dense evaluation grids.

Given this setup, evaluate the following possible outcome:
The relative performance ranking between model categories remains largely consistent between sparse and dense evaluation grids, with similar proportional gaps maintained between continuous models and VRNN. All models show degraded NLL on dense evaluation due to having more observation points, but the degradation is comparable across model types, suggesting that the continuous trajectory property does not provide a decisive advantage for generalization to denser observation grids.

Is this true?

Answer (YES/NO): NO